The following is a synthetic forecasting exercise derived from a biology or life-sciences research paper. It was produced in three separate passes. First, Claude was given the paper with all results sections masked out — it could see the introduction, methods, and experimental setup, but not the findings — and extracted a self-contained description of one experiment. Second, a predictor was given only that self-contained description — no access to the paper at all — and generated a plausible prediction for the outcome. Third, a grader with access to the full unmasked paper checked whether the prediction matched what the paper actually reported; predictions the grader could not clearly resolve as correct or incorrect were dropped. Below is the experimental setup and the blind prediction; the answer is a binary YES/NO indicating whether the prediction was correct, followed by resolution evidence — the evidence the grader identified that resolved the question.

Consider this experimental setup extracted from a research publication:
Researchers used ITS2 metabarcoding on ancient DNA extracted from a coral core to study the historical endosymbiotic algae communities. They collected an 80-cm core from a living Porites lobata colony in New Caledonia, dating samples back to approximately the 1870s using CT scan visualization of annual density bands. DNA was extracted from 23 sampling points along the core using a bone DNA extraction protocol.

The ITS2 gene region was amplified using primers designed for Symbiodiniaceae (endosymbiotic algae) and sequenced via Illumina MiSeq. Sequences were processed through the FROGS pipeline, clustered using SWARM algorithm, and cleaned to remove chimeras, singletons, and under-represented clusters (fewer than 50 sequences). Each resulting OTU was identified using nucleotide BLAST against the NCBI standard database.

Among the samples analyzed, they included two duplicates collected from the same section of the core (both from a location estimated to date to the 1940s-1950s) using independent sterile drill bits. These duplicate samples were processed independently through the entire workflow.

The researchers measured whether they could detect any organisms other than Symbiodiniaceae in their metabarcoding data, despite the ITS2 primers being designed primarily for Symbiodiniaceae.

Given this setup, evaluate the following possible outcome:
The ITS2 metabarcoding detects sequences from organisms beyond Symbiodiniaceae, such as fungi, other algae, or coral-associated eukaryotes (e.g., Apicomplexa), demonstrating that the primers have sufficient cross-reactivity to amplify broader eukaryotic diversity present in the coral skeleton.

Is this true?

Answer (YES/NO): YES